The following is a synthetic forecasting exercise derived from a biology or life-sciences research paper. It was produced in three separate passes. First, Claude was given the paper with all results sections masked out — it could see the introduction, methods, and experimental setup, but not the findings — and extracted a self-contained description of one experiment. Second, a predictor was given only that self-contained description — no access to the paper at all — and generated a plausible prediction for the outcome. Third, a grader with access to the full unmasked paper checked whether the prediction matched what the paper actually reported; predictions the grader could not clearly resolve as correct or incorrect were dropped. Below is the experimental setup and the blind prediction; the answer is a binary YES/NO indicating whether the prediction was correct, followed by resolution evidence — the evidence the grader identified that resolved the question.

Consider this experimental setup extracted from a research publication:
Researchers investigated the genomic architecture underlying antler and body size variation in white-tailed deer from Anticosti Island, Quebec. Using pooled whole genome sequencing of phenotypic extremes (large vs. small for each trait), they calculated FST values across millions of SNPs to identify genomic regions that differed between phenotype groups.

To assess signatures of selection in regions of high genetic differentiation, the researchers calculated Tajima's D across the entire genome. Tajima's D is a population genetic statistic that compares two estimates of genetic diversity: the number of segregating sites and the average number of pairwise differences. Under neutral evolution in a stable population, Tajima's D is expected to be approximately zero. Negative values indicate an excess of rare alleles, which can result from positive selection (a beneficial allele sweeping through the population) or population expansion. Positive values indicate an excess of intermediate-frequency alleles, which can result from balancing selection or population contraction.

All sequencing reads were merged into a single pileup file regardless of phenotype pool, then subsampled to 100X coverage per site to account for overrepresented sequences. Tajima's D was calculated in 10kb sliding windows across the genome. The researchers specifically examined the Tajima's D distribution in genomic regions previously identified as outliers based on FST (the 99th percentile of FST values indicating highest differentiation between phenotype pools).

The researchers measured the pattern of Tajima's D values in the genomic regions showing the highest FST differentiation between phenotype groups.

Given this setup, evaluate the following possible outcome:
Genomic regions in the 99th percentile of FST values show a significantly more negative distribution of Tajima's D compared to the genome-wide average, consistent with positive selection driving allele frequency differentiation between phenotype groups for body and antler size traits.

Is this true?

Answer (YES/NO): YES